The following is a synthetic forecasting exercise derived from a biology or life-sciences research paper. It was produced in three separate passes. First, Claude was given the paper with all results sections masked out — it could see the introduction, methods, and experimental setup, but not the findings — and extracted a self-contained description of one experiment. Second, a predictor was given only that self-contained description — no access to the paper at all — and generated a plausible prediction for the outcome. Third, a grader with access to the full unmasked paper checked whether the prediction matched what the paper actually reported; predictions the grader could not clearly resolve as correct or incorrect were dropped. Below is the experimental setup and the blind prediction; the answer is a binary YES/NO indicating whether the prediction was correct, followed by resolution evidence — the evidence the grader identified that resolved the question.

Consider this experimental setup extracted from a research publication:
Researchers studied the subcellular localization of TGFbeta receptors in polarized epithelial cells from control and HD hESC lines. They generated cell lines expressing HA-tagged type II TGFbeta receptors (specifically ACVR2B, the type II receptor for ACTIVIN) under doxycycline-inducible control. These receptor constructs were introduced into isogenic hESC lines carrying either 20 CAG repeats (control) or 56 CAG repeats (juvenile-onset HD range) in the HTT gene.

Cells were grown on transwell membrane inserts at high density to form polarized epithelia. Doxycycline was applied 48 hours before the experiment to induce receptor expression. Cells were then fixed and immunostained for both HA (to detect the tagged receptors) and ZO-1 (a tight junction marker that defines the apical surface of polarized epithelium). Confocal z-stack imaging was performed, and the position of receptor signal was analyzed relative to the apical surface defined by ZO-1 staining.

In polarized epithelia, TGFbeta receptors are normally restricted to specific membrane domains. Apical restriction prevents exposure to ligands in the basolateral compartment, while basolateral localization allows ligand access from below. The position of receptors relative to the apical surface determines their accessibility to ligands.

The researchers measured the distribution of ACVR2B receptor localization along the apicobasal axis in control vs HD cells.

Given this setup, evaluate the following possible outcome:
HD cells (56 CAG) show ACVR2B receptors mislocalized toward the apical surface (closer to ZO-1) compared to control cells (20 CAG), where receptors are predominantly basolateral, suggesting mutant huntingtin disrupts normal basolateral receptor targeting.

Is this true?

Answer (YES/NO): YES